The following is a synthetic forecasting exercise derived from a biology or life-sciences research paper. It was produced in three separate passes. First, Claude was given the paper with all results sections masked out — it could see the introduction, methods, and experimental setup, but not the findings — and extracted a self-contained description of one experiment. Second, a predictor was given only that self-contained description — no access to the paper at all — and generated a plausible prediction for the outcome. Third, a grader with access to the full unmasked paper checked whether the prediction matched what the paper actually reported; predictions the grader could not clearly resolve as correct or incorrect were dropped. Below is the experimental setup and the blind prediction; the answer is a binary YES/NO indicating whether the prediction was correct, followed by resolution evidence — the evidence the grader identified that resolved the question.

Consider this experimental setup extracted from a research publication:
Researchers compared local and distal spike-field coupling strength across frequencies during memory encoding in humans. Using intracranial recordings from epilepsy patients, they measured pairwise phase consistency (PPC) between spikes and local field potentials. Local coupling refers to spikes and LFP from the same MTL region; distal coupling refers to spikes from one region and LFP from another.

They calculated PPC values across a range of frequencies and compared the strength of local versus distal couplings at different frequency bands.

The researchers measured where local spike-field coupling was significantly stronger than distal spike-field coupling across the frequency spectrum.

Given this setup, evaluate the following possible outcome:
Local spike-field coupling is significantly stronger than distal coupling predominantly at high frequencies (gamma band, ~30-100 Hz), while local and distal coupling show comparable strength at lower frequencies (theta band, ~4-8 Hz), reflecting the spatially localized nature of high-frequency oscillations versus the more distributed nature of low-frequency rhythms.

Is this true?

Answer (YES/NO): NO